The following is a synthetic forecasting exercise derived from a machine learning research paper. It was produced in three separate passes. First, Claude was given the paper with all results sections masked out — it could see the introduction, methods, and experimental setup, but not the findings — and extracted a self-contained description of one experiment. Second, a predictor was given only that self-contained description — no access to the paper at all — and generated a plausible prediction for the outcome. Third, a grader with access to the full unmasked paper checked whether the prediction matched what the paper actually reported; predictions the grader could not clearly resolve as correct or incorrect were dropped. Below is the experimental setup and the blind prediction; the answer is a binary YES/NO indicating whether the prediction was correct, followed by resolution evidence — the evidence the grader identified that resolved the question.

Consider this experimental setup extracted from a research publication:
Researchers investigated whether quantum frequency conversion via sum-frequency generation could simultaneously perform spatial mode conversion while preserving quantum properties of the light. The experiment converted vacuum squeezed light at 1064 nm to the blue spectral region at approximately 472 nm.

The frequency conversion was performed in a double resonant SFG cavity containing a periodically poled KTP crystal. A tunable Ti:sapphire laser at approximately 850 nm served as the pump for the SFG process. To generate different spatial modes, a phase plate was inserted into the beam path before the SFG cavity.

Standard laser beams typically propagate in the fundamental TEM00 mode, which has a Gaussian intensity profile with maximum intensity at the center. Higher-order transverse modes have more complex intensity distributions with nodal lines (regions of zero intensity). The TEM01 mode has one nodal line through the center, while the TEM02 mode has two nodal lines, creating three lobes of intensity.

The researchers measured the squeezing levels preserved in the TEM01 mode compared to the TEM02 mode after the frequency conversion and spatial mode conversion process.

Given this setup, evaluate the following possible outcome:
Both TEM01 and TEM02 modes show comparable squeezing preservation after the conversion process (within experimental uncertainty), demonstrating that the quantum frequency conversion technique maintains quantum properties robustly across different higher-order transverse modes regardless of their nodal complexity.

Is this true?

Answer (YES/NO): NO